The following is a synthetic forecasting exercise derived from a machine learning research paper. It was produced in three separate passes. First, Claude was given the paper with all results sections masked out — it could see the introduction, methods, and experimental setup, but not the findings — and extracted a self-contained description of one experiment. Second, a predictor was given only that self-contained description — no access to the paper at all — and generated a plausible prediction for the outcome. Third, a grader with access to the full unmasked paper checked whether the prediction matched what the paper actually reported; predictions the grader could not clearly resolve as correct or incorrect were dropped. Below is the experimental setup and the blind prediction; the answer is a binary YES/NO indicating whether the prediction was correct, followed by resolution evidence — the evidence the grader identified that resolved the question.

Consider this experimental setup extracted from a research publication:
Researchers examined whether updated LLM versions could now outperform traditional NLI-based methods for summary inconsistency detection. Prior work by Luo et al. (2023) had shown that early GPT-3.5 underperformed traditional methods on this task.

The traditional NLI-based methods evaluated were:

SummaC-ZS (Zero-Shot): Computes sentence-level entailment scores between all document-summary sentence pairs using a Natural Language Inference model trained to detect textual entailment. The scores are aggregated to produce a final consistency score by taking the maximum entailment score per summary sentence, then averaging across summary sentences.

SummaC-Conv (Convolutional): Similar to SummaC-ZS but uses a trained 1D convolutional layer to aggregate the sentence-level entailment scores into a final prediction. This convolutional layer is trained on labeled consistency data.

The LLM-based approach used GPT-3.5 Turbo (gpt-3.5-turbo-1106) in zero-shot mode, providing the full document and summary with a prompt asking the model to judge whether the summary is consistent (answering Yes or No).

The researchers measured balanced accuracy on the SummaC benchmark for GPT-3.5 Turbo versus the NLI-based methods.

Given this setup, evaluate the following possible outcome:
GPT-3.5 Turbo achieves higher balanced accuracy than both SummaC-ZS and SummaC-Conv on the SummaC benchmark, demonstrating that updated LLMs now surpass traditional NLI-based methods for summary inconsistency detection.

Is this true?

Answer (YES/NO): NO